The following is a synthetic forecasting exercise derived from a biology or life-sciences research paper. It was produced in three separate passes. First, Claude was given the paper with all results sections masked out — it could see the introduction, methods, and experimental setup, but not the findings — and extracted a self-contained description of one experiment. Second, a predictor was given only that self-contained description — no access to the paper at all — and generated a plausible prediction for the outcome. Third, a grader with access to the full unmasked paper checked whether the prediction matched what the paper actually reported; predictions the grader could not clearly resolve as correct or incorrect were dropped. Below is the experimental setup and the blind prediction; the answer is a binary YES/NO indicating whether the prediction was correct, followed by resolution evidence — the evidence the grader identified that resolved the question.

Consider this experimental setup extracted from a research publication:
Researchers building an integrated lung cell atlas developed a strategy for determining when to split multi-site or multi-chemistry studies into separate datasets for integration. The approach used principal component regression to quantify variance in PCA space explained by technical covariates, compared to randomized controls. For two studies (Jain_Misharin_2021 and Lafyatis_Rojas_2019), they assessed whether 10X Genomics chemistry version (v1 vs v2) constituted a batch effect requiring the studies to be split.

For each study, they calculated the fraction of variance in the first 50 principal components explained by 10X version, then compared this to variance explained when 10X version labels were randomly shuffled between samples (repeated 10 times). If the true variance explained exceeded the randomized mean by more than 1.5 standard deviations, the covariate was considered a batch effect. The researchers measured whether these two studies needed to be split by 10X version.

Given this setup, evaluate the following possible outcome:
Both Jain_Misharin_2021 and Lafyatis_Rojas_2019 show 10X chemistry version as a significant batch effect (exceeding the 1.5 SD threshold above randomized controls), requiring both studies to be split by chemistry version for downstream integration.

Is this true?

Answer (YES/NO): YES